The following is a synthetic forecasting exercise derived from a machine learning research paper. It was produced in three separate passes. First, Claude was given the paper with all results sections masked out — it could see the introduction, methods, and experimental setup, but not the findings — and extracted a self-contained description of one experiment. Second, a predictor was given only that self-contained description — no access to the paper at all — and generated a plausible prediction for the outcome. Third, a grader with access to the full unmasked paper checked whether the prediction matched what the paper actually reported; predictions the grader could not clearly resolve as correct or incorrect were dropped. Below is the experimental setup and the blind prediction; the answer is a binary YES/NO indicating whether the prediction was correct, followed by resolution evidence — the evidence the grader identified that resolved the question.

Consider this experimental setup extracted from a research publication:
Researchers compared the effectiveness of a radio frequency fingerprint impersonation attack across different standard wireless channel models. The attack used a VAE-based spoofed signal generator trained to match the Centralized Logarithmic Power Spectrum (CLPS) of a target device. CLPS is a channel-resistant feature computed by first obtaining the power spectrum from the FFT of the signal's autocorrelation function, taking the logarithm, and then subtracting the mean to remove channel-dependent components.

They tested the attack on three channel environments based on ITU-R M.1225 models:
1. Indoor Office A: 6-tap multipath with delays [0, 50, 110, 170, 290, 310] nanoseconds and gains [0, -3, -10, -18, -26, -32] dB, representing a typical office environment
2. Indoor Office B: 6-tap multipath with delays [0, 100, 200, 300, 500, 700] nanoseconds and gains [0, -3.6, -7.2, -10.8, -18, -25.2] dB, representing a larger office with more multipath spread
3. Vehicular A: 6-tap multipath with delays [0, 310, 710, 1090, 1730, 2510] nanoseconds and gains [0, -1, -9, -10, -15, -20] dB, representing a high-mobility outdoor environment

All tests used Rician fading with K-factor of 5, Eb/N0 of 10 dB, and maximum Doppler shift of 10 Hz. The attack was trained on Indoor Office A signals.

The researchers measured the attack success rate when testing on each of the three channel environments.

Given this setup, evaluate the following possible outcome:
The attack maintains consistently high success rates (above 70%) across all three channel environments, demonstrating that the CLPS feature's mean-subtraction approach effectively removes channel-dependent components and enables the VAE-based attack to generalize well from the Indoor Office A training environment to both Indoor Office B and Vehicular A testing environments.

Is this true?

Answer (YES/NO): YES